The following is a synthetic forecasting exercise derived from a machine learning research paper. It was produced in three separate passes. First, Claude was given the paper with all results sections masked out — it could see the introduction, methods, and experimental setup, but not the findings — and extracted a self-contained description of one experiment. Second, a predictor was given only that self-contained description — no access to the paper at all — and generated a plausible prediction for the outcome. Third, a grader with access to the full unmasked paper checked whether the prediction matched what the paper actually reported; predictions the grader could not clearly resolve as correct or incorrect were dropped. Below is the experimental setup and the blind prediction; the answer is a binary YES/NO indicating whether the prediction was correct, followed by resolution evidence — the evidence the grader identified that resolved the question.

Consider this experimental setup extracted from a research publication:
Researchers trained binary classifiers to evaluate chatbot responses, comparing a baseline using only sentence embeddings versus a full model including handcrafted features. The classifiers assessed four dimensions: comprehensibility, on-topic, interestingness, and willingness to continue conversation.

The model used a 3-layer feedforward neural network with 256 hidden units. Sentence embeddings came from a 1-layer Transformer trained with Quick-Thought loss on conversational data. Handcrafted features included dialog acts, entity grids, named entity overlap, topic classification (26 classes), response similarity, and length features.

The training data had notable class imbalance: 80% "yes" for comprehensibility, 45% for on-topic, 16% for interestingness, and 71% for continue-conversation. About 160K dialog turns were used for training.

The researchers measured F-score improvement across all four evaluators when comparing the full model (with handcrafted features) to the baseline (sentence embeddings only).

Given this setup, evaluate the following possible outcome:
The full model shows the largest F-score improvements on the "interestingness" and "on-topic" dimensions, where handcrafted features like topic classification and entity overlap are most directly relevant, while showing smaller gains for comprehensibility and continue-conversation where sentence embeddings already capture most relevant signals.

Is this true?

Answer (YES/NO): NO